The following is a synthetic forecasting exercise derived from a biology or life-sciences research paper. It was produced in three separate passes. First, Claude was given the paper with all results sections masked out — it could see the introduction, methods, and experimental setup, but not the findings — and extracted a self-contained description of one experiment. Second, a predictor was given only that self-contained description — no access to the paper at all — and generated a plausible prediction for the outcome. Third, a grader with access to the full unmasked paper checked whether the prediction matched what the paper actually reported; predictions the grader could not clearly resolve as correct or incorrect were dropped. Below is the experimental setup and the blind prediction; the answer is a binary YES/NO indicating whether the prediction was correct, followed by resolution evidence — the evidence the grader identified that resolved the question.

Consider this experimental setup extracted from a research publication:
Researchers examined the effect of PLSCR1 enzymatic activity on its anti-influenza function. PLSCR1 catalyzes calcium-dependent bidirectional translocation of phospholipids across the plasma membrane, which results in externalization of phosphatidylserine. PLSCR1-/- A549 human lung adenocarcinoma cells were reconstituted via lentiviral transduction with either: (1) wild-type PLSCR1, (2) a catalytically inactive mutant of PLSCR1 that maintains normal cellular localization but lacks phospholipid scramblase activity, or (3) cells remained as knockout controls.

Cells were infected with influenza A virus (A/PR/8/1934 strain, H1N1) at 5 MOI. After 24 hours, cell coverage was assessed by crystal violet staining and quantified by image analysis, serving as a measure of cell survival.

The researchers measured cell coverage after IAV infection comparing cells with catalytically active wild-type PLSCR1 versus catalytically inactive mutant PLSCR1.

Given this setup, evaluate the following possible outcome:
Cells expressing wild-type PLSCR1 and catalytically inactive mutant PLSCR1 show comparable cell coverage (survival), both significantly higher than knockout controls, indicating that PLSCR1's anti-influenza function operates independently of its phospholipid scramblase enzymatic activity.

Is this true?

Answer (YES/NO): YES